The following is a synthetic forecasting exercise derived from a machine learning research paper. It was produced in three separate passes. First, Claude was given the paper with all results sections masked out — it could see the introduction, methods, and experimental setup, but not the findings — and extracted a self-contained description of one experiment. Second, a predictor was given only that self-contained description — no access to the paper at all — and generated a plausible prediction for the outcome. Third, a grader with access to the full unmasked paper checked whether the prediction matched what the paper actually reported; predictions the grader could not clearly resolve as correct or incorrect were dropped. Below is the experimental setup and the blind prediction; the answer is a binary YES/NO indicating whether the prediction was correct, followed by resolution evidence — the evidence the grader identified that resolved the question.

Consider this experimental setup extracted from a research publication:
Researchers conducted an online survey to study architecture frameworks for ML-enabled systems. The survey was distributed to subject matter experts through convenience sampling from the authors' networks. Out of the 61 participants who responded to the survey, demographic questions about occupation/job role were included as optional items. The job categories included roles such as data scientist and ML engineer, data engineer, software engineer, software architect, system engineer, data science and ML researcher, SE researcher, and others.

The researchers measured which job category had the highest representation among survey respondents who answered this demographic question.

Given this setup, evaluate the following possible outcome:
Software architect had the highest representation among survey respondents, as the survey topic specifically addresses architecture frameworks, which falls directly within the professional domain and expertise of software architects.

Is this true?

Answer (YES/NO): NO